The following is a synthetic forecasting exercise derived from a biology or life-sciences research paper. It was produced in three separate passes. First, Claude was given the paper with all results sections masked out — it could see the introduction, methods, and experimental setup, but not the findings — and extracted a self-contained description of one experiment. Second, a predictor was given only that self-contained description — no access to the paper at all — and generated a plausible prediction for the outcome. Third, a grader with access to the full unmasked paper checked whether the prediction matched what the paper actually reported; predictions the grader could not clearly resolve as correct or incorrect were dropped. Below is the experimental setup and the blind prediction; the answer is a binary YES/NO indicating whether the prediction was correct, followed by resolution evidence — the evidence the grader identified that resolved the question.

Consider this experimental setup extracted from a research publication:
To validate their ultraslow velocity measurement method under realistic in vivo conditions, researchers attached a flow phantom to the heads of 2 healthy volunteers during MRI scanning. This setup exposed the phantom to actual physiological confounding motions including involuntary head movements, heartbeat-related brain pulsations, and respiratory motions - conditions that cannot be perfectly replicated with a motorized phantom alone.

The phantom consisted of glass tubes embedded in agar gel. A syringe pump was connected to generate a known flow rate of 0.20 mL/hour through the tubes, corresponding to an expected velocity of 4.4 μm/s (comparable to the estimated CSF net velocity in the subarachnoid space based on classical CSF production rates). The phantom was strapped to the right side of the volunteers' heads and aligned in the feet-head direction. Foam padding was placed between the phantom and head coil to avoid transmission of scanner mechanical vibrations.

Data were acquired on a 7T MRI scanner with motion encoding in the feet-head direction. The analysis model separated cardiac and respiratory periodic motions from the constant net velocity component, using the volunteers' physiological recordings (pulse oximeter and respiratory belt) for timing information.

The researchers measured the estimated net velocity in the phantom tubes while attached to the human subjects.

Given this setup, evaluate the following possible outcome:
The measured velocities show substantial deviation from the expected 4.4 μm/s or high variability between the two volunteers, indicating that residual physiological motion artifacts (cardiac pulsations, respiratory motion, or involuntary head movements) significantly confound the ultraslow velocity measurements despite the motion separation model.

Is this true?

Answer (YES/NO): NO